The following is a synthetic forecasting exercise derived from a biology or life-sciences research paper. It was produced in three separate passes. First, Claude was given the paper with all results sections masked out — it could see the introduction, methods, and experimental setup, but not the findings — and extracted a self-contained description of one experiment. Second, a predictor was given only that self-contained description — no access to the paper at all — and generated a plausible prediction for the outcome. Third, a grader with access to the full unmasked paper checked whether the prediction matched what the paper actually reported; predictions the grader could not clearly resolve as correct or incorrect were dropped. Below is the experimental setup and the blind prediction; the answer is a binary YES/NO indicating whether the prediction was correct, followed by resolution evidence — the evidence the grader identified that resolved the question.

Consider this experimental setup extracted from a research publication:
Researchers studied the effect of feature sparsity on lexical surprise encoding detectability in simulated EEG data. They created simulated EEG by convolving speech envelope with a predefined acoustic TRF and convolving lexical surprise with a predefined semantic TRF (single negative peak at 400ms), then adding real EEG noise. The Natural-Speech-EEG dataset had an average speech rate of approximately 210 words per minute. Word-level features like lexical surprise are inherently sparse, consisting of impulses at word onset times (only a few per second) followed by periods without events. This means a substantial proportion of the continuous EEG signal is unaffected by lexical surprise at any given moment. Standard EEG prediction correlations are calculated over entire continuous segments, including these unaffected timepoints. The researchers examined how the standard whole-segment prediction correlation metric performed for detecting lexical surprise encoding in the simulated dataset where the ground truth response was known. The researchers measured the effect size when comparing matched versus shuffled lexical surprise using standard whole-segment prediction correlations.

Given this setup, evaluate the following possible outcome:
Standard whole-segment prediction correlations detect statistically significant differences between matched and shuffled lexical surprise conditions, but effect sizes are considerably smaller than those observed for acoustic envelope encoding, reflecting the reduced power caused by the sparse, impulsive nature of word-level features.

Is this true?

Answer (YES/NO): NO